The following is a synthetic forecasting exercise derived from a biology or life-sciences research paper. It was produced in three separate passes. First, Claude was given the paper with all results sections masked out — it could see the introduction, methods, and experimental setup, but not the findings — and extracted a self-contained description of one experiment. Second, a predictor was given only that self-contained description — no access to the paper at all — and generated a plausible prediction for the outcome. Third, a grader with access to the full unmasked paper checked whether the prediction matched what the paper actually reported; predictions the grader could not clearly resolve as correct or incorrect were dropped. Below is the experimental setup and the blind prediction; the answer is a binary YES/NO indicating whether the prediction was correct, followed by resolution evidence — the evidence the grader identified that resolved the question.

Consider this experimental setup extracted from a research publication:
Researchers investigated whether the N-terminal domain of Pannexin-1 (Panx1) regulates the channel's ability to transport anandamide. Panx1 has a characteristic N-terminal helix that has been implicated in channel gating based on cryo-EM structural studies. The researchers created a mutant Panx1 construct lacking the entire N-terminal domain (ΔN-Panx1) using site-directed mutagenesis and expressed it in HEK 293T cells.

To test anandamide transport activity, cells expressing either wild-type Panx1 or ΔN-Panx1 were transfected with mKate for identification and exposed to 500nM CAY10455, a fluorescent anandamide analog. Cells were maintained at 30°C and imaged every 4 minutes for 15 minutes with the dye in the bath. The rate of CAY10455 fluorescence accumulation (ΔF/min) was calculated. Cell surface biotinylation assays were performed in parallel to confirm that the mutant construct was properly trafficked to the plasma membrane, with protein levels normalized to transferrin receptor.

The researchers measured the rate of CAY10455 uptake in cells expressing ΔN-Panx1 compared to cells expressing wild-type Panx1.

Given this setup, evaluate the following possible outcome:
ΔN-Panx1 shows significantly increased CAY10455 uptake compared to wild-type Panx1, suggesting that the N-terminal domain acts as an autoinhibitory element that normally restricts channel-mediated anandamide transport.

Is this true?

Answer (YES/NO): YES